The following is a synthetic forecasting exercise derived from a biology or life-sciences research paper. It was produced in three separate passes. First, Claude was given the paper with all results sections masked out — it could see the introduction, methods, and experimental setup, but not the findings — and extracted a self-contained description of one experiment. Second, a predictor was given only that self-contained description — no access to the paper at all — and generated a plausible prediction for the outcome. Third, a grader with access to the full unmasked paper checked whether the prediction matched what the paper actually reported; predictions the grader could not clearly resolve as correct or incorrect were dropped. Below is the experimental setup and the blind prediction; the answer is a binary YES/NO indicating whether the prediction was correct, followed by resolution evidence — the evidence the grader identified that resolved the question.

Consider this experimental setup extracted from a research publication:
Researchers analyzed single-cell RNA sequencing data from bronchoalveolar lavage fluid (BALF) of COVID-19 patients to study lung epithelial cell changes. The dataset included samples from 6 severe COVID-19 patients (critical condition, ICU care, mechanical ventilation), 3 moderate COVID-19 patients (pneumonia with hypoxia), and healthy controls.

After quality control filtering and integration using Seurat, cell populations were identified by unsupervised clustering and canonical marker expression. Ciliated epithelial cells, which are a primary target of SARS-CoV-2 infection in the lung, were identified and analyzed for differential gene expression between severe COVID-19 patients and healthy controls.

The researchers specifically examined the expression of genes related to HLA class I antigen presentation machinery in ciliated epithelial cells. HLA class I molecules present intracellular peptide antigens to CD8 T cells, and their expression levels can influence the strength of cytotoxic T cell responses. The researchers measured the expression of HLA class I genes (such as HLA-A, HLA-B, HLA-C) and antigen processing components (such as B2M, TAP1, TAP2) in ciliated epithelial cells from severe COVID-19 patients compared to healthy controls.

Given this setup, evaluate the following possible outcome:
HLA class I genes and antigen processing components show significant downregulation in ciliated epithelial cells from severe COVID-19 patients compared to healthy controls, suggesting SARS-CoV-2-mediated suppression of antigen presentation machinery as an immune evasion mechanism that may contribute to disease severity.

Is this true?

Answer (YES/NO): NO